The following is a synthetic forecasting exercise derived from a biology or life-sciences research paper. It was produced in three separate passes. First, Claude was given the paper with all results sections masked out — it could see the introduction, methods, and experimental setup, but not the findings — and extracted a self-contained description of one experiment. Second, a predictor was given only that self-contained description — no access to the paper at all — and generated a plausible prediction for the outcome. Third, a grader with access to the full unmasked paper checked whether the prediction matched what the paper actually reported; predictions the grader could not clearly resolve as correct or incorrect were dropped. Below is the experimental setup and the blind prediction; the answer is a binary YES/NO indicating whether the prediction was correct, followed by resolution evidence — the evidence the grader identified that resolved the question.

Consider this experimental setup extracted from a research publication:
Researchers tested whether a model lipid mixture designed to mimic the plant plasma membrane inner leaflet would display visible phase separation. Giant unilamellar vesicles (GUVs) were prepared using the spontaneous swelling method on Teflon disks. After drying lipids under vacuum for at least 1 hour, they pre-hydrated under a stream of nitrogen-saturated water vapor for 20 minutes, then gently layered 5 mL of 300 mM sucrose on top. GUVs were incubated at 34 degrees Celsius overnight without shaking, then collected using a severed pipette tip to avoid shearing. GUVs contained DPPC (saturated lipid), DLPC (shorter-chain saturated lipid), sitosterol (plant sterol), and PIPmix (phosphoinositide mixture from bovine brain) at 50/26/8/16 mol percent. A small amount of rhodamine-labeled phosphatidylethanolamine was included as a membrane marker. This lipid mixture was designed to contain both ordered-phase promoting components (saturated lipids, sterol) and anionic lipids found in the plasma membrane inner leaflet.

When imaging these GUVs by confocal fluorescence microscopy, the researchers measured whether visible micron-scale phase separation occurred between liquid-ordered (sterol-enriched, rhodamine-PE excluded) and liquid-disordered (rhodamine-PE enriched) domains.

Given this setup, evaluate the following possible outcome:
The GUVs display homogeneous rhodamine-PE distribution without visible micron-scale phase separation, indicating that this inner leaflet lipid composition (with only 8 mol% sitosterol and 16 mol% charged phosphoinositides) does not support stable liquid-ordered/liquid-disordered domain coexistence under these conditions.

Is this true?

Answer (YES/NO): NO